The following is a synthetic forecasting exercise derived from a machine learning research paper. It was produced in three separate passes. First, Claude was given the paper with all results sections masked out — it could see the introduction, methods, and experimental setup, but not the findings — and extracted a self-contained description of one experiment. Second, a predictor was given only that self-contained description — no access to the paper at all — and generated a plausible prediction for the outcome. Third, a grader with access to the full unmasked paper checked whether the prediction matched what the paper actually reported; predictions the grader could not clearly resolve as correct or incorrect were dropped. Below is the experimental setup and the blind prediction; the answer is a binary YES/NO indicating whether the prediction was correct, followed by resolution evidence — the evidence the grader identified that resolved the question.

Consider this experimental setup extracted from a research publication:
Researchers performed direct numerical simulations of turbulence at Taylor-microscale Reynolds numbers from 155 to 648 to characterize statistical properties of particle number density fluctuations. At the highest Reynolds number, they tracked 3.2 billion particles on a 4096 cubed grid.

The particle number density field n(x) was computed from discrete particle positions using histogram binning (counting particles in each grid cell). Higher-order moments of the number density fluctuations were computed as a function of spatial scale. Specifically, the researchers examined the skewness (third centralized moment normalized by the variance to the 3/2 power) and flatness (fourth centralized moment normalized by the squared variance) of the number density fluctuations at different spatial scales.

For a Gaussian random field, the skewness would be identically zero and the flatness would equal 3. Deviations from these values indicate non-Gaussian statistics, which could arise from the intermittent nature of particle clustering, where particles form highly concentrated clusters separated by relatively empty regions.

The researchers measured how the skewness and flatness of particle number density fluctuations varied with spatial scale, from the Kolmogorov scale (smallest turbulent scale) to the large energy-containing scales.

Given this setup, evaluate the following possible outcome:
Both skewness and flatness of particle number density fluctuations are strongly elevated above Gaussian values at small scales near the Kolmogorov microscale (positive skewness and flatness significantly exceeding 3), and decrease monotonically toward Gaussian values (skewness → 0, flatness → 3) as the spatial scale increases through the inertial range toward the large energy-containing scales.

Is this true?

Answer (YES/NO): NO